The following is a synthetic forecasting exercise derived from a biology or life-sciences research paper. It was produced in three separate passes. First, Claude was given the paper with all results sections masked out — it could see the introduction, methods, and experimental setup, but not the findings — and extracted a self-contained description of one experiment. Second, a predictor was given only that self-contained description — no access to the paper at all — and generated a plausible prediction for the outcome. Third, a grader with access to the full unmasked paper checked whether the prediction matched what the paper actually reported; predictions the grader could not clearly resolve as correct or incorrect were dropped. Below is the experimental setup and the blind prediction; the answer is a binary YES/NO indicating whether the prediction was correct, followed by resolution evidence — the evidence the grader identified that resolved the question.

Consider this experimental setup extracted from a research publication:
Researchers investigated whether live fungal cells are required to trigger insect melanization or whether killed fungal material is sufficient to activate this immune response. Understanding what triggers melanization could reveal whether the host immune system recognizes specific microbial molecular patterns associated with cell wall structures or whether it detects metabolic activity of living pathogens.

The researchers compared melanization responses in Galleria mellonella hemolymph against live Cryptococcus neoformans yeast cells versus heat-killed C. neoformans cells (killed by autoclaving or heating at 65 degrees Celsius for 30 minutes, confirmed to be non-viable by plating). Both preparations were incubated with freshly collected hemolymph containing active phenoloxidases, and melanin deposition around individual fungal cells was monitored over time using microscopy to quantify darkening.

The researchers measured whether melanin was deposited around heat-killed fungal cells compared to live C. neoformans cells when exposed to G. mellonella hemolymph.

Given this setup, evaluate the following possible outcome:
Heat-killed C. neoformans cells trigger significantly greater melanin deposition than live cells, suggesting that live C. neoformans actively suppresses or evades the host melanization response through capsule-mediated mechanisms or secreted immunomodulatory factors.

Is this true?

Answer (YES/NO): NO